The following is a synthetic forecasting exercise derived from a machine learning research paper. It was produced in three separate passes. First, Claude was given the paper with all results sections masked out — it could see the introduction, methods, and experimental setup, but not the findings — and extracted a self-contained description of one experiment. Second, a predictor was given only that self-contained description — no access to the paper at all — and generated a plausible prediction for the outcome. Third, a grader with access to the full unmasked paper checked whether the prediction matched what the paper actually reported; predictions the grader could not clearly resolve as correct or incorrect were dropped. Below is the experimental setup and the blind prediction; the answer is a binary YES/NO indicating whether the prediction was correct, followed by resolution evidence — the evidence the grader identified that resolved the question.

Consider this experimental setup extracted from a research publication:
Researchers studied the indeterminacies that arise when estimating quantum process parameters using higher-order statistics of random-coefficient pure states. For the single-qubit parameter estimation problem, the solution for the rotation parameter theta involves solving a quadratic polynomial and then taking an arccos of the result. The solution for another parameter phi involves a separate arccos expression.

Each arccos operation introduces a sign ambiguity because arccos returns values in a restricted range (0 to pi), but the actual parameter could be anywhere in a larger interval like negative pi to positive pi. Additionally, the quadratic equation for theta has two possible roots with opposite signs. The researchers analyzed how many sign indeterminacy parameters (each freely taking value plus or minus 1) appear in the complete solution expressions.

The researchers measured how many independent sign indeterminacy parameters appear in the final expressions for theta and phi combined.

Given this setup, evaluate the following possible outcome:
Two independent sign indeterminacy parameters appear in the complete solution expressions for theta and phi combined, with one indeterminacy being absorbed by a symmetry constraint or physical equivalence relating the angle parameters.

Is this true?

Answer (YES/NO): NO